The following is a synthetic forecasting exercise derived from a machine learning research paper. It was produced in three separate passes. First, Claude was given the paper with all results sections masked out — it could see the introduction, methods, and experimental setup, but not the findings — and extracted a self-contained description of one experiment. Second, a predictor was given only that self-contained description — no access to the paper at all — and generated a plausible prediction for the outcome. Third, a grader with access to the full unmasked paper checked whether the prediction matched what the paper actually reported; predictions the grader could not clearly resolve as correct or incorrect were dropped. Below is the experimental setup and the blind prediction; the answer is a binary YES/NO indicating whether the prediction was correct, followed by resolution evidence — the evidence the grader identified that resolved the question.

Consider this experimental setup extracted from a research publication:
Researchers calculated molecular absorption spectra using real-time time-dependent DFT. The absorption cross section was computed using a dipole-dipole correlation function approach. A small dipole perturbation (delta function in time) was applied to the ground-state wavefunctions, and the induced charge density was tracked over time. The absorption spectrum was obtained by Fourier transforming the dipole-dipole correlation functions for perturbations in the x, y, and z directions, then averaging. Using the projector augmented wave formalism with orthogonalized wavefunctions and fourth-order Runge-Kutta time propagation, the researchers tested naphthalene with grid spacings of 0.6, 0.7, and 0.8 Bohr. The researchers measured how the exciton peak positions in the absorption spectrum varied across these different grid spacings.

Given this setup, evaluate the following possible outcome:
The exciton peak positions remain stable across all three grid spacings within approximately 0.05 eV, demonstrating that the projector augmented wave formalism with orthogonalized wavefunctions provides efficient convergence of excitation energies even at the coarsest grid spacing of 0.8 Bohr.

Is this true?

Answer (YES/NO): YES